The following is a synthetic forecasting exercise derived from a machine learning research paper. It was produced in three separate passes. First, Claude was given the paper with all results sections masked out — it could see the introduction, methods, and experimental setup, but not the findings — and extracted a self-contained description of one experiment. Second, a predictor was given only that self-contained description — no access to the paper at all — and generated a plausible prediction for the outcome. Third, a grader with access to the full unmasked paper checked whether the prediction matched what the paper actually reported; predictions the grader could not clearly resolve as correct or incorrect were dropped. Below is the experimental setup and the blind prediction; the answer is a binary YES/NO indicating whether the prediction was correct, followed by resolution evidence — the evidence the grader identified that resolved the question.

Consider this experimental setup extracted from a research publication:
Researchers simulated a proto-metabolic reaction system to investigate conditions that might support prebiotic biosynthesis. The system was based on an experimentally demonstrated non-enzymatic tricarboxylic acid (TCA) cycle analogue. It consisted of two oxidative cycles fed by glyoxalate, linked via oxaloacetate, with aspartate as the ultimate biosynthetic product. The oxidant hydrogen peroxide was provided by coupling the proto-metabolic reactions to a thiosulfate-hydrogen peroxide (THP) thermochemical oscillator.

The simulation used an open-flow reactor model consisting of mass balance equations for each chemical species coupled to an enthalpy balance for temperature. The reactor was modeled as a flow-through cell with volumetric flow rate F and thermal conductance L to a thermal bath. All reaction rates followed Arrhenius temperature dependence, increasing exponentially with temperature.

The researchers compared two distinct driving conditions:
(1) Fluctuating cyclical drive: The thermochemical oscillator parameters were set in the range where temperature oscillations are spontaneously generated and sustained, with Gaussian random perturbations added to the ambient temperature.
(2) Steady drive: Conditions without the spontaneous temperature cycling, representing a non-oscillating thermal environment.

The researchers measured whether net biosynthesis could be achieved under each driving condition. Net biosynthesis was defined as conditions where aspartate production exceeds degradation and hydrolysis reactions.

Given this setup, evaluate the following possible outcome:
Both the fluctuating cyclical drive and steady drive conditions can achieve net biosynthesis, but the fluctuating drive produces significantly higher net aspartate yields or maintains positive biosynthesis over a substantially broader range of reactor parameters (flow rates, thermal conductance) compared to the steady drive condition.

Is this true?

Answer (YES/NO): NO